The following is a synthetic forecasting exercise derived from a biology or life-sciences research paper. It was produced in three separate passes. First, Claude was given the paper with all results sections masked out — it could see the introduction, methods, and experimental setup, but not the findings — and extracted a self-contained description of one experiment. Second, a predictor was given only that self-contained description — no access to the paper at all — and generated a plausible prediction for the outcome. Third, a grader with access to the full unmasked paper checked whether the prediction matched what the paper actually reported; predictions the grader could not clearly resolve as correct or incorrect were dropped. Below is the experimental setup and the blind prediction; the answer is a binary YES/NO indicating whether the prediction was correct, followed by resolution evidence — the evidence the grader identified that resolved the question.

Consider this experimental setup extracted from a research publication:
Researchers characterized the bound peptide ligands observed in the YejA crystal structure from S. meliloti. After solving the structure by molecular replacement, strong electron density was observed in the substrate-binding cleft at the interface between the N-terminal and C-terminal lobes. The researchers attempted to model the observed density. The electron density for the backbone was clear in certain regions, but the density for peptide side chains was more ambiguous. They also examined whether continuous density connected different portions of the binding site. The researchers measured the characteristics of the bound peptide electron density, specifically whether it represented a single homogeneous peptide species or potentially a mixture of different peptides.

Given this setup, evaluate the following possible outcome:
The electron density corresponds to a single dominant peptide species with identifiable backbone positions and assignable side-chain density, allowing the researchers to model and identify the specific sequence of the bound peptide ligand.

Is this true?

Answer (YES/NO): NO